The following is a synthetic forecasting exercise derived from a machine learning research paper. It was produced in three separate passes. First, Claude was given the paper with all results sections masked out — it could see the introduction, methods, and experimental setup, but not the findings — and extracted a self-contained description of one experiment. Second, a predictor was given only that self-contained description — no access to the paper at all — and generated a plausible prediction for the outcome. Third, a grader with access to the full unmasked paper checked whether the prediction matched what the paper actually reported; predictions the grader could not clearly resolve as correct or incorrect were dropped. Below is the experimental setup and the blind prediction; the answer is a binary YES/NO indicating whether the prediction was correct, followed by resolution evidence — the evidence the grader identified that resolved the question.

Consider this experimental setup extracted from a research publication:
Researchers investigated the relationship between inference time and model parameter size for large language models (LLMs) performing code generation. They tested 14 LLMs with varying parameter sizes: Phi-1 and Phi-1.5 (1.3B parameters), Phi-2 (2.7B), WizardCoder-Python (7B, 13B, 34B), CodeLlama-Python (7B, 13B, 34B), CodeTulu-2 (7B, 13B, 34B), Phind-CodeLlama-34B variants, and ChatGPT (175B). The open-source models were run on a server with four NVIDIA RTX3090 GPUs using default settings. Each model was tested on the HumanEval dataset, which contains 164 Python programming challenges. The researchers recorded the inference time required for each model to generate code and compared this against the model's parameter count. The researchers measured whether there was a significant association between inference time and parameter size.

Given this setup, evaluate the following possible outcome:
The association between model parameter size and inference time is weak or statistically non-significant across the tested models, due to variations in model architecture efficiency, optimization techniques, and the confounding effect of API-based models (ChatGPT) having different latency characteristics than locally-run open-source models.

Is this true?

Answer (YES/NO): YES